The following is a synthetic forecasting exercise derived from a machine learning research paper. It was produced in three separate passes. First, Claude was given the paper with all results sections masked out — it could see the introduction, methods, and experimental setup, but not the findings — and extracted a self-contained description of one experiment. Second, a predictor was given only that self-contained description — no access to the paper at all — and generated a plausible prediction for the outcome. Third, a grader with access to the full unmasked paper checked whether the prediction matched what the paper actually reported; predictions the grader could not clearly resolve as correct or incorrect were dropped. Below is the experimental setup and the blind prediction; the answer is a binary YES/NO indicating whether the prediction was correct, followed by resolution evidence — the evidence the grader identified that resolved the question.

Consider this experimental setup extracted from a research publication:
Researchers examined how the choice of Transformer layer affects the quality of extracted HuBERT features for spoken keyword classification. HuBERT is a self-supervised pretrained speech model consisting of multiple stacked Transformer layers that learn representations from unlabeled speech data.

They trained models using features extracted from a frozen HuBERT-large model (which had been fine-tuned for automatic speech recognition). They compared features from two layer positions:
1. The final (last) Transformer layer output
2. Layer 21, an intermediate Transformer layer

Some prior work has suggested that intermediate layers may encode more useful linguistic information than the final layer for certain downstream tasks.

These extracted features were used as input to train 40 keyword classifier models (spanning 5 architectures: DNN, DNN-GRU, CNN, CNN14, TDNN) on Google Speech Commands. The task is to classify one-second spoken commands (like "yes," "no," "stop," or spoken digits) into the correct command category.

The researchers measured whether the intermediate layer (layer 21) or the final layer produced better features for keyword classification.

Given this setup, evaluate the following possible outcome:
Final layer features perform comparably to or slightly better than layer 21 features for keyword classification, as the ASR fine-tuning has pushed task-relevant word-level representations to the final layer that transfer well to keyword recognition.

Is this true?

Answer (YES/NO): YES